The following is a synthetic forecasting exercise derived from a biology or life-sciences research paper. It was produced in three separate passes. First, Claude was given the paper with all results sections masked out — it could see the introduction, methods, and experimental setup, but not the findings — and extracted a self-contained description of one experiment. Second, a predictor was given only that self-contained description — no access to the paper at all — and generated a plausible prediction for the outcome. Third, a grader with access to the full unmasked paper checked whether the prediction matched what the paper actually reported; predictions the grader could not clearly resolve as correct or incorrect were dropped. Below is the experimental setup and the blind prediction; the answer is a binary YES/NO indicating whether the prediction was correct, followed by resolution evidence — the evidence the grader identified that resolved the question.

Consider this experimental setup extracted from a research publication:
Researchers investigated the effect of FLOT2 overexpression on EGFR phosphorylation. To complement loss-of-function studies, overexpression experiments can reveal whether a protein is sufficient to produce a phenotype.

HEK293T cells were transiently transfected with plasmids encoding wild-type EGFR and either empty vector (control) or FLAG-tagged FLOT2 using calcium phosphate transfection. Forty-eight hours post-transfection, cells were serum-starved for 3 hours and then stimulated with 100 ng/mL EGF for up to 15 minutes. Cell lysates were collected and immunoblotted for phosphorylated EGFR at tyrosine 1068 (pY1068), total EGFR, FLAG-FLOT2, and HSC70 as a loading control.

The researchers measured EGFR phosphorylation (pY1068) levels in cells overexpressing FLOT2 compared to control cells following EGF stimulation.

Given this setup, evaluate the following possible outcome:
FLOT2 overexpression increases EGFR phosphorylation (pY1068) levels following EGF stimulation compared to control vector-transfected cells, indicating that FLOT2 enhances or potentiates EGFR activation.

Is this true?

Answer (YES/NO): NO